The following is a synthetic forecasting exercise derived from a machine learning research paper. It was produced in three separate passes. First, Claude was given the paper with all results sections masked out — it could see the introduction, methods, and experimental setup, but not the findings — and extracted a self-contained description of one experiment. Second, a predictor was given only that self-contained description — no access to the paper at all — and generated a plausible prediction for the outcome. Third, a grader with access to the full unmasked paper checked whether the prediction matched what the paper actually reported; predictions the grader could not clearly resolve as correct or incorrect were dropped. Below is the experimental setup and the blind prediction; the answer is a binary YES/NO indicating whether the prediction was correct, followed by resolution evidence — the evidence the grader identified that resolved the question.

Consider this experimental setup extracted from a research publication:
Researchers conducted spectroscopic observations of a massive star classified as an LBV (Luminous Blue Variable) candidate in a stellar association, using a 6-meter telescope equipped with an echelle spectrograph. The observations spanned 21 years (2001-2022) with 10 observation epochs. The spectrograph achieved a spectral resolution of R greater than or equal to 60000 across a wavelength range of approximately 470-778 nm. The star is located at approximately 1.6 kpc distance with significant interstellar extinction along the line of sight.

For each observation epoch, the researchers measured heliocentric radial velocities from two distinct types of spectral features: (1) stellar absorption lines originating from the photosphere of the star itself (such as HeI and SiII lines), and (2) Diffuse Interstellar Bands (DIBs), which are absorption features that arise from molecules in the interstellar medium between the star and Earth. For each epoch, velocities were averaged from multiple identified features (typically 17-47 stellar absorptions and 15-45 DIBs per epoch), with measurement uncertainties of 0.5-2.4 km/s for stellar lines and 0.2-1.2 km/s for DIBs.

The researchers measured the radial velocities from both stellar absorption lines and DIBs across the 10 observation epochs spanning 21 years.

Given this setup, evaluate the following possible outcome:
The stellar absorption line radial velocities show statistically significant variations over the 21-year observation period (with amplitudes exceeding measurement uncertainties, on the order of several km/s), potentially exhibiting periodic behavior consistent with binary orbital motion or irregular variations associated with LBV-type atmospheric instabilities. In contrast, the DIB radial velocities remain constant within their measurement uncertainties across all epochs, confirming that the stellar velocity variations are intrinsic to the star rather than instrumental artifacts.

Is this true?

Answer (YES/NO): YES